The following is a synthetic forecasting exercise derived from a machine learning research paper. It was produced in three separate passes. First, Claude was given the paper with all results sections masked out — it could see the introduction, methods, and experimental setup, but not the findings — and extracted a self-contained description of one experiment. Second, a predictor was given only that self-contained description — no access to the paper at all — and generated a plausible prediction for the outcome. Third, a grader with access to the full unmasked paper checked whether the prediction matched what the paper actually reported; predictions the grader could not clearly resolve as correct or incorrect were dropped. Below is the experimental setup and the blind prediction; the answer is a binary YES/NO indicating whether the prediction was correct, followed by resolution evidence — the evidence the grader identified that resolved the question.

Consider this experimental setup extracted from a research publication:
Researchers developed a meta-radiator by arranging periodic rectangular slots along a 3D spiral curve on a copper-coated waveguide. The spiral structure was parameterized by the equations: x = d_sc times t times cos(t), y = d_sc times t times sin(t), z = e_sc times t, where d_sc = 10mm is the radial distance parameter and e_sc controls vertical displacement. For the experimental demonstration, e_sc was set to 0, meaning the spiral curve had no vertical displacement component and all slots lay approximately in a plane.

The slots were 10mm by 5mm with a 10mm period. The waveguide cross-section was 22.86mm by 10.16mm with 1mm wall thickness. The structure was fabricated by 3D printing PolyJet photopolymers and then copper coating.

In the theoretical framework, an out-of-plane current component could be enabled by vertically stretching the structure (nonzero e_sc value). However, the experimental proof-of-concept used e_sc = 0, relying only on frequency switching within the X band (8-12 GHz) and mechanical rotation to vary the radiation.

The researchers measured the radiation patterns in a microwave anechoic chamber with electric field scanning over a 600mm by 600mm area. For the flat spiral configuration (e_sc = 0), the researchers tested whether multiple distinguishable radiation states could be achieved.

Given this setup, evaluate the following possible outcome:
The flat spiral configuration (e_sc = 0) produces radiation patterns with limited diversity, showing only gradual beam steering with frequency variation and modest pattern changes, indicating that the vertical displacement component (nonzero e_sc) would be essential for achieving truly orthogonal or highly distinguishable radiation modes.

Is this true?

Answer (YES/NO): NO